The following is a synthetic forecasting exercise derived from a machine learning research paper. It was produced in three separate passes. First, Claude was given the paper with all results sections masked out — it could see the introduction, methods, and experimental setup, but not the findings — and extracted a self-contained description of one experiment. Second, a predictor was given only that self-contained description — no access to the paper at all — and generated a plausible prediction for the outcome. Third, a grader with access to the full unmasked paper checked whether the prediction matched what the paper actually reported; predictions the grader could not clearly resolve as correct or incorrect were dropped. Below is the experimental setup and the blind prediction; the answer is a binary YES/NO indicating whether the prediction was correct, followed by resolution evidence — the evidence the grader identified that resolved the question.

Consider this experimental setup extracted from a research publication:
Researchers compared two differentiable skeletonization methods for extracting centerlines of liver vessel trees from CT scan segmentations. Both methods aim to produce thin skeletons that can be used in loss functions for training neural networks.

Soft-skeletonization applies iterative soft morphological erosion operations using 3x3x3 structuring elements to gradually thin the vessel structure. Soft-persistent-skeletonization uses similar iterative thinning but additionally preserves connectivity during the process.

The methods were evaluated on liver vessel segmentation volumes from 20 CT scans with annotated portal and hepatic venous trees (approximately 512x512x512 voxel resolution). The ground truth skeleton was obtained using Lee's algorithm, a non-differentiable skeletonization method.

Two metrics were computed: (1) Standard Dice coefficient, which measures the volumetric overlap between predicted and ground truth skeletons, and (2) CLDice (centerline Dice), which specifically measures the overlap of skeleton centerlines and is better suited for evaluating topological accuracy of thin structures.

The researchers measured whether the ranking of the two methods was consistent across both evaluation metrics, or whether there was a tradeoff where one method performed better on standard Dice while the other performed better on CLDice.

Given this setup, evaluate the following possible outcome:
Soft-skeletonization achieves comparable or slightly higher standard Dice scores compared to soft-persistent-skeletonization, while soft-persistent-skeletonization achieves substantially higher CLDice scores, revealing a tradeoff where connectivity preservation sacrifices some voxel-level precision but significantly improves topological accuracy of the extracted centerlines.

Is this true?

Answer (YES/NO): YES